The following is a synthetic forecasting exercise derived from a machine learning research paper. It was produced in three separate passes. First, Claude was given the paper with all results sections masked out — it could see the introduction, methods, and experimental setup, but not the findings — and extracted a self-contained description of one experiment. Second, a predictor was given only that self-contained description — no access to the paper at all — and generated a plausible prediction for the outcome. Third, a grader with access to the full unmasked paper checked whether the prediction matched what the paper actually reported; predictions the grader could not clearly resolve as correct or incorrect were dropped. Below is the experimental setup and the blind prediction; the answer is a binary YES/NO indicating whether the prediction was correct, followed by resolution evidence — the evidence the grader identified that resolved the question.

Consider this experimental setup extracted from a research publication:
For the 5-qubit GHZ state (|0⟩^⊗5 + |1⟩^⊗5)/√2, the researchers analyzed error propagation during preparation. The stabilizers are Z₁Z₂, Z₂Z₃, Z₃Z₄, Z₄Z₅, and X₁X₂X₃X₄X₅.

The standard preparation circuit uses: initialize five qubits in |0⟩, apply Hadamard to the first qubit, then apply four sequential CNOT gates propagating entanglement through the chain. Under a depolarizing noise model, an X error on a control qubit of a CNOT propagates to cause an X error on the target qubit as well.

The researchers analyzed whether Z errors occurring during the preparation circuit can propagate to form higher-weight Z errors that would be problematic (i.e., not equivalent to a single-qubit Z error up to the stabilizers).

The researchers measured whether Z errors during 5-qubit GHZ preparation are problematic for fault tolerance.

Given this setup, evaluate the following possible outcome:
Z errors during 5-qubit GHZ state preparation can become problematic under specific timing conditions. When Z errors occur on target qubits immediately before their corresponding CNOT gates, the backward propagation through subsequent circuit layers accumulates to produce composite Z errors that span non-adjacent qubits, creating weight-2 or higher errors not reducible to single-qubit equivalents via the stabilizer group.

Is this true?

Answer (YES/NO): NO